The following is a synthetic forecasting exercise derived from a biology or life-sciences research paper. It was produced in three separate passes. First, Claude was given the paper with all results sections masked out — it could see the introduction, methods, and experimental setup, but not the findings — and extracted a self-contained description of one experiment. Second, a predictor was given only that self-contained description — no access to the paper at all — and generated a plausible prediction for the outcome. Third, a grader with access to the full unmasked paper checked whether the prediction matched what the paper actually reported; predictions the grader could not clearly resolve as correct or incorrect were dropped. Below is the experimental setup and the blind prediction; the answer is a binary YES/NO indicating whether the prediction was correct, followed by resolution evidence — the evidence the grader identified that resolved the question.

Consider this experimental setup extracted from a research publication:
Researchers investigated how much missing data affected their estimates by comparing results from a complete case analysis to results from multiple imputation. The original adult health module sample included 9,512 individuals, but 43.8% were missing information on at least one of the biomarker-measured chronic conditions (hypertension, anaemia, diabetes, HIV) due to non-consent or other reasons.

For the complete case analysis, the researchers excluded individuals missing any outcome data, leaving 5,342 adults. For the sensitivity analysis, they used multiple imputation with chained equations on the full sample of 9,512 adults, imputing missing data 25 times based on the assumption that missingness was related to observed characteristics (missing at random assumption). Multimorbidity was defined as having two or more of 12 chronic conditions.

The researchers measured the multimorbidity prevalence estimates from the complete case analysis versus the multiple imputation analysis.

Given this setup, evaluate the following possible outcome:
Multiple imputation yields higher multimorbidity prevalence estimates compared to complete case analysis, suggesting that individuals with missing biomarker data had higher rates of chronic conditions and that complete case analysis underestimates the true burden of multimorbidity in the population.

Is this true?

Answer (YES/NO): NO